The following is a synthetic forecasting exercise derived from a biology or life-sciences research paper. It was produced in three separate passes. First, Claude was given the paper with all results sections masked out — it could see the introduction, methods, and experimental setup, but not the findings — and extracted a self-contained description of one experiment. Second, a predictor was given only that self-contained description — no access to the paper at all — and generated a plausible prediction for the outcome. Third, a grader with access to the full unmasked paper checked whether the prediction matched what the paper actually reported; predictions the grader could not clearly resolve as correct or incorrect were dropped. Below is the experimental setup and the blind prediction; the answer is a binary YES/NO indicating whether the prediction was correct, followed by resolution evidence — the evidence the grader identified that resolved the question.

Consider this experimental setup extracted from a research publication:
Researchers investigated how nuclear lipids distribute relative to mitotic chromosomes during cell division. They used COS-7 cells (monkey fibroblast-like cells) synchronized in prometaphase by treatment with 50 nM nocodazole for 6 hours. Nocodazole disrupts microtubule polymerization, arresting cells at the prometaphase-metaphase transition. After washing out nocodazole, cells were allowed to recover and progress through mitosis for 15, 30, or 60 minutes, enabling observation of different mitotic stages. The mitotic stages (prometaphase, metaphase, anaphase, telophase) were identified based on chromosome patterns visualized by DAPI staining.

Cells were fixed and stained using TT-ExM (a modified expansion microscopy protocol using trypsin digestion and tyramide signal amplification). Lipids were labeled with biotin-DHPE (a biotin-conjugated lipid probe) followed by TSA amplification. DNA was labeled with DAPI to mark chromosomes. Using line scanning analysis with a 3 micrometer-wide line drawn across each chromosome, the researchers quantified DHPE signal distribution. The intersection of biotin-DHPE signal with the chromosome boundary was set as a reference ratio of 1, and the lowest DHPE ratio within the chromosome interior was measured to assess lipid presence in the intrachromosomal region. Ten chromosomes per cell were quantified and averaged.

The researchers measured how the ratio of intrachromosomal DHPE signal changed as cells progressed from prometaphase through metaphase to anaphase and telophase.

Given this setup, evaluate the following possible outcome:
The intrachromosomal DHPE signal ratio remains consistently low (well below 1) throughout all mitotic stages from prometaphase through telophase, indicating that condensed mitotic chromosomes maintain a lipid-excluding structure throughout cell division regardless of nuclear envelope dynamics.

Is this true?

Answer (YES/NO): NO